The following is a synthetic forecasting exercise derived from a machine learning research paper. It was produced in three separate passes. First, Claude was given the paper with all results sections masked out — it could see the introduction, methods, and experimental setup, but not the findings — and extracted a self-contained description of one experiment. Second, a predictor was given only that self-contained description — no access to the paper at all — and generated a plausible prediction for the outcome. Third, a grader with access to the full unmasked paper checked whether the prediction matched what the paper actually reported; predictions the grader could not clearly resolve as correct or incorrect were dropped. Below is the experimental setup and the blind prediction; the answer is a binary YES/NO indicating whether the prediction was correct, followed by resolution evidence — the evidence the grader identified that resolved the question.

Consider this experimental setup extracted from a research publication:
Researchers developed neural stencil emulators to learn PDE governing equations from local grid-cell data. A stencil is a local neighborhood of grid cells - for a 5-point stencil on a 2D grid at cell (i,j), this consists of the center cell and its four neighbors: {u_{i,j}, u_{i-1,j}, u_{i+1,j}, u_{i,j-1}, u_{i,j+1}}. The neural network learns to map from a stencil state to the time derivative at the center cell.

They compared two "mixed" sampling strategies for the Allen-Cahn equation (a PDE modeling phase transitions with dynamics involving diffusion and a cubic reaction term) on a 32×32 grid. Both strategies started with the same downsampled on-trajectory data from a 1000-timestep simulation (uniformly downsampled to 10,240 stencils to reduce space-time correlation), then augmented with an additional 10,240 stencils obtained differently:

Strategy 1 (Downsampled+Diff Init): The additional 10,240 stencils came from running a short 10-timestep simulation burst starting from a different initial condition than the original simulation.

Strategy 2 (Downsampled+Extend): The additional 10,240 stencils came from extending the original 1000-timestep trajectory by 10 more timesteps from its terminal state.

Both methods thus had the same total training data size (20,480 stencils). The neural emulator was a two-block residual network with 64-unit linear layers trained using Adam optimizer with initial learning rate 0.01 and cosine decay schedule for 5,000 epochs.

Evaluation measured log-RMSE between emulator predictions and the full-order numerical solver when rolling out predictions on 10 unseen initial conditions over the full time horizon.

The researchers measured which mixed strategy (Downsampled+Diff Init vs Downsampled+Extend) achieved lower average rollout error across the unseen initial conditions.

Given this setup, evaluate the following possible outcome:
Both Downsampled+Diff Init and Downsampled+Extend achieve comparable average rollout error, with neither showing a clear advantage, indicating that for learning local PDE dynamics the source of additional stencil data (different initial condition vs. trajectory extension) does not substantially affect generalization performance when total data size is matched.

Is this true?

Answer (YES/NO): YES